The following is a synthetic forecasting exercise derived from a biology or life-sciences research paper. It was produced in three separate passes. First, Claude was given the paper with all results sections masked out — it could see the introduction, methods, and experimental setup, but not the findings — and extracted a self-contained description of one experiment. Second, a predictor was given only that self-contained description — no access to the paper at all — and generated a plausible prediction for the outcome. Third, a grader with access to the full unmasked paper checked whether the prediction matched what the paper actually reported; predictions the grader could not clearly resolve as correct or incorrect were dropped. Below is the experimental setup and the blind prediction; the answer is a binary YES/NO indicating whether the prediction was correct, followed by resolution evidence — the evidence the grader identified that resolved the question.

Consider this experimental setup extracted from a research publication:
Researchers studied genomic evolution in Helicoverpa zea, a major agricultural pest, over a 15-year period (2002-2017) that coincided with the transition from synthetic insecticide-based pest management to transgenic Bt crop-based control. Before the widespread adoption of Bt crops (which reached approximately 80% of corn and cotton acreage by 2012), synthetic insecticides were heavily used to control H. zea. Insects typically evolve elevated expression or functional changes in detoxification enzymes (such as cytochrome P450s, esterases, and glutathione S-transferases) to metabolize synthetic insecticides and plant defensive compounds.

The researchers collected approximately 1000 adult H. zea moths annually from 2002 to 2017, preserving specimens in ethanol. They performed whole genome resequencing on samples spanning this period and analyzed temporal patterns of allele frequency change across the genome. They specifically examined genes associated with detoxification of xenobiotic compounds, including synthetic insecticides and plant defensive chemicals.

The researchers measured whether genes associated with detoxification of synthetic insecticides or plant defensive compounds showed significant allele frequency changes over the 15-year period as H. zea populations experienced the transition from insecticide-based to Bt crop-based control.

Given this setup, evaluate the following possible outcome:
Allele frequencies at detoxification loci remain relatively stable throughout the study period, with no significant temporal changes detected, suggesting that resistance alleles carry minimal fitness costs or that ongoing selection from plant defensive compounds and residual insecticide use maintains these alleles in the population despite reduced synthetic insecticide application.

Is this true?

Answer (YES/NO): YES